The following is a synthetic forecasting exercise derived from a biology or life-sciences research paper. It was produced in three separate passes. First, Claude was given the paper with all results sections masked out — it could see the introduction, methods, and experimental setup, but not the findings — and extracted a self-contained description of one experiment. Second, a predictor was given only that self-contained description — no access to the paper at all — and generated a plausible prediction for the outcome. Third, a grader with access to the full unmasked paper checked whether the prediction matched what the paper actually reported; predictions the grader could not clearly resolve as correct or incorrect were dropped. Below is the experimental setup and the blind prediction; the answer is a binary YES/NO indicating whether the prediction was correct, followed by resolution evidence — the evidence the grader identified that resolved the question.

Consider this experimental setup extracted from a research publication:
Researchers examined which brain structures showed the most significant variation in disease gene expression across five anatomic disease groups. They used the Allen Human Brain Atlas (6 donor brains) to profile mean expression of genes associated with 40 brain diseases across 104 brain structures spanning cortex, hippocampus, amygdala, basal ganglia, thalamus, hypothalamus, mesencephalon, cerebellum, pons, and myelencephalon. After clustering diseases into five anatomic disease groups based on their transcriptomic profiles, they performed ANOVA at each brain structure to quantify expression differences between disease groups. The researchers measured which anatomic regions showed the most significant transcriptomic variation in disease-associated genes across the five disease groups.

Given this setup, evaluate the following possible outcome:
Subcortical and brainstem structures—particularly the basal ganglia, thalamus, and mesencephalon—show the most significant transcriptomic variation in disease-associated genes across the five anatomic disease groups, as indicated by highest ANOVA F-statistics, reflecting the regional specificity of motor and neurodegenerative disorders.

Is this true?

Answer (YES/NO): NO